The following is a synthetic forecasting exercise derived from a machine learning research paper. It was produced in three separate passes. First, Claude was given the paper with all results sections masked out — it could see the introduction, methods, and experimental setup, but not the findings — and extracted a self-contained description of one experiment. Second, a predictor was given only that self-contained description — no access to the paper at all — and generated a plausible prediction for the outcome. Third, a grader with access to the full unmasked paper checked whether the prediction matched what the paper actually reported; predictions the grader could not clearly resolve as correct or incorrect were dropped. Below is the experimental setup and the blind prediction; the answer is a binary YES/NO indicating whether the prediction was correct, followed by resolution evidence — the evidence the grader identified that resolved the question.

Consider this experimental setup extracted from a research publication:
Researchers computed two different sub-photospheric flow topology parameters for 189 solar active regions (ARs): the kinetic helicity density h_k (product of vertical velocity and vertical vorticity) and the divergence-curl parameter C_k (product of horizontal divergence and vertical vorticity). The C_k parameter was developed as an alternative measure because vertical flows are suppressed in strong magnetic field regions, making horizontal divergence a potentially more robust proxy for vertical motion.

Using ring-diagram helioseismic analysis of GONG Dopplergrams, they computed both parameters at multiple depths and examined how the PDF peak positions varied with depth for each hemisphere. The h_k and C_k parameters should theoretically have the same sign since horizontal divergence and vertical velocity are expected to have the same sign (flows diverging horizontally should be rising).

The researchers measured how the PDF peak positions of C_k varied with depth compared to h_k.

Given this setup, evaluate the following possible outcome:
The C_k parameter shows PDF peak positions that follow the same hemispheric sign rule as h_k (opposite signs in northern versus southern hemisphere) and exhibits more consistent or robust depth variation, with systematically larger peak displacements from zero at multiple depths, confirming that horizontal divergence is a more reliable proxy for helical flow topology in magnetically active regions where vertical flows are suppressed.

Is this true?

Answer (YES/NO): NO